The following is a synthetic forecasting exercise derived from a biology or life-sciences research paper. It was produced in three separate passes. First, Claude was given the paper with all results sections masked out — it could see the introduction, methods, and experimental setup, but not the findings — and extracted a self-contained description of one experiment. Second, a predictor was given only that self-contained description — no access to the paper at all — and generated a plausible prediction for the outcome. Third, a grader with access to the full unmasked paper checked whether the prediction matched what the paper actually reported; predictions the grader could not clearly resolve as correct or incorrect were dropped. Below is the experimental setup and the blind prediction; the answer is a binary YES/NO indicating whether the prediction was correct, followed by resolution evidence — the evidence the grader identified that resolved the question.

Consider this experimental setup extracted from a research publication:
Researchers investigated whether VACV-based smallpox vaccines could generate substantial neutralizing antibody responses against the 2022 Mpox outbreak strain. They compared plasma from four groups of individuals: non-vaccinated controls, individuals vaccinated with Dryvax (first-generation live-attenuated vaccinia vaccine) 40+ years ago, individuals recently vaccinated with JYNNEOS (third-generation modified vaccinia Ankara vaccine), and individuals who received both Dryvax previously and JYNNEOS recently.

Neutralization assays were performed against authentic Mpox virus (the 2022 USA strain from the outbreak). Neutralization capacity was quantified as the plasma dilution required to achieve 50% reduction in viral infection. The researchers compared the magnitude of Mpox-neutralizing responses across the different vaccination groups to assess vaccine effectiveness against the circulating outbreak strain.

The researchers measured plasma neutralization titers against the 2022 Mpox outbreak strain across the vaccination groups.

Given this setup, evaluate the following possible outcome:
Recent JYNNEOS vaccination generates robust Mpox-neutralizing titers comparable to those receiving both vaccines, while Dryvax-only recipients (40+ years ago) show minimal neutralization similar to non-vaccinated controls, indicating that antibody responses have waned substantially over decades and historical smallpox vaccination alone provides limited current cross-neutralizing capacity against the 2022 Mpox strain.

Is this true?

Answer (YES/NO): NO